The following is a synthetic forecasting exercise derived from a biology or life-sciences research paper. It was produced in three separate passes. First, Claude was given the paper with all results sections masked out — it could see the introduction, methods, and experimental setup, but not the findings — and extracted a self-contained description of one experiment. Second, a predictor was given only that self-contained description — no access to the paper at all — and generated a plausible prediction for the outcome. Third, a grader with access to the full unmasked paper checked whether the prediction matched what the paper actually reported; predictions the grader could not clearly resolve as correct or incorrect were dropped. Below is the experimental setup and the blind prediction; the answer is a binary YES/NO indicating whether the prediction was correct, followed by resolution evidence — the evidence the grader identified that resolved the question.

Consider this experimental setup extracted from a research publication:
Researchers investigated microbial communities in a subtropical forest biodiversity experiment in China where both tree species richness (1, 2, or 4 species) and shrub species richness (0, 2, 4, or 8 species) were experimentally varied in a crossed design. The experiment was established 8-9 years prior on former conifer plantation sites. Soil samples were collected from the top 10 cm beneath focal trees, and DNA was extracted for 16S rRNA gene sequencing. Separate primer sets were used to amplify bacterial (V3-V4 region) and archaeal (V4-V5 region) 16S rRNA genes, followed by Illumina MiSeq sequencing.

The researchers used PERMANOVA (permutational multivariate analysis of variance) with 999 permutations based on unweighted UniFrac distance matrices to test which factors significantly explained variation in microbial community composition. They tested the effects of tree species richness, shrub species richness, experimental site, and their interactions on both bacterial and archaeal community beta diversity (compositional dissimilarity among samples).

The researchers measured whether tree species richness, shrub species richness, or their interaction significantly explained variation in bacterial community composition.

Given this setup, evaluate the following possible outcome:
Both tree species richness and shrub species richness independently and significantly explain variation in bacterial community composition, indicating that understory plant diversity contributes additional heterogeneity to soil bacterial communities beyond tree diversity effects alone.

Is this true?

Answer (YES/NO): YES